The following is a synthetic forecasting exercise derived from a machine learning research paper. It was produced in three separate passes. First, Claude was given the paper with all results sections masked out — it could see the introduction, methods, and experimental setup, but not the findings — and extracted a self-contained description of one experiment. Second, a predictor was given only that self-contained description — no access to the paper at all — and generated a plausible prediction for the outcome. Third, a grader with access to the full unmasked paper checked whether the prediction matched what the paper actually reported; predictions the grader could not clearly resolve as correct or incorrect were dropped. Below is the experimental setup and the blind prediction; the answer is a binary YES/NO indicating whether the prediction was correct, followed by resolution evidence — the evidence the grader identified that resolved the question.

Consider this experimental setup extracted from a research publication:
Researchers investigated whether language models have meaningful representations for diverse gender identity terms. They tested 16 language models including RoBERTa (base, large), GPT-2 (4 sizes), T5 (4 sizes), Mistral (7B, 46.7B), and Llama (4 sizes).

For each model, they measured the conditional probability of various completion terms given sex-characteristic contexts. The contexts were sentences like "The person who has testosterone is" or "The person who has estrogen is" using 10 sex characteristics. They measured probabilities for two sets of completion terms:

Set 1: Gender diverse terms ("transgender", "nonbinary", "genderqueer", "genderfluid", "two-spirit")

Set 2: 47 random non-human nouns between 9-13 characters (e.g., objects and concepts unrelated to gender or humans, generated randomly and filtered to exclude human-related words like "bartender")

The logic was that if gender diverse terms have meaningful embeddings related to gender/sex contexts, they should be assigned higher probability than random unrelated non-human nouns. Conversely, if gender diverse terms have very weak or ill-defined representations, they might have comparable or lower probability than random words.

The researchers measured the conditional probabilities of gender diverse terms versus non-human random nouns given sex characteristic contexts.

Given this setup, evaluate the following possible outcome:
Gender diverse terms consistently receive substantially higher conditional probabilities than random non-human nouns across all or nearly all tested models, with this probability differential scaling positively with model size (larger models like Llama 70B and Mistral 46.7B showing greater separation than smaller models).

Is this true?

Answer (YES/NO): NO